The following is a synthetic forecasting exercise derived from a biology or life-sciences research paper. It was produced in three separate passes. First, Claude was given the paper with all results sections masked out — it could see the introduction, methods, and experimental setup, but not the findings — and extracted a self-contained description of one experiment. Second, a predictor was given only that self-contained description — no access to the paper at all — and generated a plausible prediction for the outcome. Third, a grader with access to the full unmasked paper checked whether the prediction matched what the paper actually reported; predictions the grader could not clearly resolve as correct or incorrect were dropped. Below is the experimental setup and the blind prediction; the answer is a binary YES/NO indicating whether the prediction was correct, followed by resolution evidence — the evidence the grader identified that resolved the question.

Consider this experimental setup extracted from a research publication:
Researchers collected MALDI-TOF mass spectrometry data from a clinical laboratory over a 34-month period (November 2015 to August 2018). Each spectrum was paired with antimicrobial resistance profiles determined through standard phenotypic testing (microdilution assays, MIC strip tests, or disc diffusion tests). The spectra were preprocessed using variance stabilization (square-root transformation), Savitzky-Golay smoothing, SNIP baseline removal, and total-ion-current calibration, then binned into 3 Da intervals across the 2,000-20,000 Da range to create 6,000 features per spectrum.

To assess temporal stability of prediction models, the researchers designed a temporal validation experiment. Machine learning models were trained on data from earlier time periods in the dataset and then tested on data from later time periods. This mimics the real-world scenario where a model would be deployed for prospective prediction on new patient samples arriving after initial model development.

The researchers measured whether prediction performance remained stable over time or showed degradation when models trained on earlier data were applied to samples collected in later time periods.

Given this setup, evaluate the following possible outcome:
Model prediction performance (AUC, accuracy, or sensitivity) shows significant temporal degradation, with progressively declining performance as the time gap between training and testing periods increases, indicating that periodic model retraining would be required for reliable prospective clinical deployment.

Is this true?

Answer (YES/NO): YES